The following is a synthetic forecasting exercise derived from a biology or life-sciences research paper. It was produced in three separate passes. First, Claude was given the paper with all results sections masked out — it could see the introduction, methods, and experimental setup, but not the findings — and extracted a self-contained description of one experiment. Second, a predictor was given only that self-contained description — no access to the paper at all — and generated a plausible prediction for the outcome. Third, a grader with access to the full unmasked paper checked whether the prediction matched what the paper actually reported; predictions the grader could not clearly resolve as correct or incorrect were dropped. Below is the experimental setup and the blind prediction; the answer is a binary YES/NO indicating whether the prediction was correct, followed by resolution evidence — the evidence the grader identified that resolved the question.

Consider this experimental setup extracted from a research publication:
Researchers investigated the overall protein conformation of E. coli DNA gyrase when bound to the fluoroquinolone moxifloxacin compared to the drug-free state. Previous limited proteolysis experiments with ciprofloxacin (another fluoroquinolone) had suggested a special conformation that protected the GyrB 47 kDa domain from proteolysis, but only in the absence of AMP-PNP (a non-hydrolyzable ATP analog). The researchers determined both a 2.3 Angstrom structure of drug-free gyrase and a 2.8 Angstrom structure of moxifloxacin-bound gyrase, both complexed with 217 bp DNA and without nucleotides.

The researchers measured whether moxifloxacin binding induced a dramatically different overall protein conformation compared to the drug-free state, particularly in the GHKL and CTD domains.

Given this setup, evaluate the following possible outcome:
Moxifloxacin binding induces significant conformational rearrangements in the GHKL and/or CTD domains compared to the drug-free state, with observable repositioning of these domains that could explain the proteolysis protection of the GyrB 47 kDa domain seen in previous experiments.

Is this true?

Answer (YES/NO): NO